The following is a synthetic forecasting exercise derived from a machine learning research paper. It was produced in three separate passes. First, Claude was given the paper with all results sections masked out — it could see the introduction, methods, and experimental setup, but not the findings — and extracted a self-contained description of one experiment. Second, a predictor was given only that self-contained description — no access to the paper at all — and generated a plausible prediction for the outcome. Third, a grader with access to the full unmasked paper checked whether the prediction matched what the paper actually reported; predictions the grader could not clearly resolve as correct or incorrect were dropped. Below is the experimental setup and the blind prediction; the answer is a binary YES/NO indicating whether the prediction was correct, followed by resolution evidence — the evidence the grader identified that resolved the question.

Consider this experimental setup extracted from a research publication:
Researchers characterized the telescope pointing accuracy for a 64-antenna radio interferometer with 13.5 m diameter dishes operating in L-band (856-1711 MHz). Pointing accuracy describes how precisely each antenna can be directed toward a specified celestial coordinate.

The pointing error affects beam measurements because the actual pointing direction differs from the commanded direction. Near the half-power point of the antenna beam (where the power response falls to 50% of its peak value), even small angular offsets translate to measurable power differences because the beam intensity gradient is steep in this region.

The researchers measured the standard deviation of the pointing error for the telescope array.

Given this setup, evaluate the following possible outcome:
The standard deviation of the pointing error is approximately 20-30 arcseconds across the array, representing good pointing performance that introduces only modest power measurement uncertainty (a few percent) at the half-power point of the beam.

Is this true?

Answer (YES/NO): NO